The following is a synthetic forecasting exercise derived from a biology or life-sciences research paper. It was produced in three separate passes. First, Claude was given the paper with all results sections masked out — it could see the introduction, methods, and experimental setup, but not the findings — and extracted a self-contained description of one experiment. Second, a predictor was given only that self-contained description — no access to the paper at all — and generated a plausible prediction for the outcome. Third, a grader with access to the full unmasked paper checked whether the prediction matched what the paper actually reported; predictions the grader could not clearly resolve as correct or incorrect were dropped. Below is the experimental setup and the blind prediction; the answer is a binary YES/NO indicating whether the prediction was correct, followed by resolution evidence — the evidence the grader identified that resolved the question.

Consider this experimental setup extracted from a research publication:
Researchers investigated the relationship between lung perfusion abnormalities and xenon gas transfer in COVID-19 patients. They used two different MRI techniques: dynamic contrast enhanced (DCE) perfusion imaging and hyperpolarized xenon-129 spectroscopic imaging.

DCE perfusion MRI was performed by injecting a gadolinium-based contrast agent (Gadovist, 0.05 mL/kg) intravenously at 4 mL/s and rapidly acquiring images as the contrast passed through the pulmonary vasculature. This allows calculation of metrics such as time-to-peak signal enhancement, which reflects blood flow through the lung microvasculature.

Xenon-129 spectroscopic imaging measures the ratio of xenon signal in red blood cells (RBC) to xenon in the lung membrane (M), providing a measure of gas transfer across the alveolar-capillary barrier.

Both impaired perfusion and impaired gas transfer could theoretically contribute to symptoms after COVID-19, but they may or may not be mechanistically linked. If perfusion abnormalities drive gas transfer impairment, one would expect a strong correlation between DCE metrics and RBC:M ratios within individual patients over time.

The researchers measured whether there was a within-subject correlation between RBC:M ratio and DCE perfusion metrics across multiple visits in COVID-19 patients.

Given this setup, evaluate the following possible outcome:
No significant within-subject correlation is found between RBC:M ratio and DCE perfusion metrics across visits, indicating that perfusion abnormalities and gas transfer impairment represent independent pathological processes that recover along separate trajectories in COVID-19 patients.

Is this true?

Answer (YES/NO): NO